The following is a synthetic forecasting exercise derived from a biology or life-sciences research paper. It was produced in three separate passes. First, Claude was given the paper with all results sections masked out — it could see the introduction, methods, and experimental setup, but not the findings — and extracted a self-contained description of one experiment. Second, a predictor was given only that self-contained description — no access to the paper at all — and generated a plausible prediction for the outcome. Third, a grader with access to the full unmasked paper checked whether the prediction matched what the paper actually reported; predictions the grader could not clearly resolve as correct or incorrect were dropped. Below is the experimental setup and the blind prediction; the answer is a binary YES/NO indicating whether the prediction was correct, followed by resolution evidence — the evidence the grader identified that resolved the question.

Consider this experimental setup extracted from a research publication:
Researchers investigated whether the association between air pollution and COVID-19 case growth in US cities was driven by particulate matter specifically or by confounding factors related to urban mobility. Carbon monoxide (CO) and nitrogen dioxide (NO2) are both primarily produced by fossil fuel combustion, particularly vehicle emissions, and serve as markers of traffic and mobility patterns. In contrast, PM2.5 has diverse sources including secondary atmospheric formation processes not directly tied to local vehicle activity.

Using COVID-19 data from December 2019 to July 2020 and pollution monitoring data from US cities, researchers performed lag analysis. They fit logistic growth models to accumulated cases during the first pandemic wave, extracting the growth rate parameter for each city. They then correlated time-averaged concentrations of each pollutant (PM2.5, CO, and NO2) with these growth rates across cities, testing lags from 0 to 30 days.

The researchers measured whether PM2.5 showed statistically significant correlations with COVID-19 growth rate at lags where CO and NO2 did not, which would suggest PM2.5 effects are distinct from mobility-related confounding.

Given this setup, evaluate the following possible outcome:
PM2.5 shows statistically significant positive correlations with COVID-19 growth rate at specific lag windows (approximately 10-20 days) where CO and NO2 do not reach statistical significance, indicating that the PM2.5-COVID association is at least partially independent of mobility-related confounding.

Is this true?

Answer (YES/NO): NO